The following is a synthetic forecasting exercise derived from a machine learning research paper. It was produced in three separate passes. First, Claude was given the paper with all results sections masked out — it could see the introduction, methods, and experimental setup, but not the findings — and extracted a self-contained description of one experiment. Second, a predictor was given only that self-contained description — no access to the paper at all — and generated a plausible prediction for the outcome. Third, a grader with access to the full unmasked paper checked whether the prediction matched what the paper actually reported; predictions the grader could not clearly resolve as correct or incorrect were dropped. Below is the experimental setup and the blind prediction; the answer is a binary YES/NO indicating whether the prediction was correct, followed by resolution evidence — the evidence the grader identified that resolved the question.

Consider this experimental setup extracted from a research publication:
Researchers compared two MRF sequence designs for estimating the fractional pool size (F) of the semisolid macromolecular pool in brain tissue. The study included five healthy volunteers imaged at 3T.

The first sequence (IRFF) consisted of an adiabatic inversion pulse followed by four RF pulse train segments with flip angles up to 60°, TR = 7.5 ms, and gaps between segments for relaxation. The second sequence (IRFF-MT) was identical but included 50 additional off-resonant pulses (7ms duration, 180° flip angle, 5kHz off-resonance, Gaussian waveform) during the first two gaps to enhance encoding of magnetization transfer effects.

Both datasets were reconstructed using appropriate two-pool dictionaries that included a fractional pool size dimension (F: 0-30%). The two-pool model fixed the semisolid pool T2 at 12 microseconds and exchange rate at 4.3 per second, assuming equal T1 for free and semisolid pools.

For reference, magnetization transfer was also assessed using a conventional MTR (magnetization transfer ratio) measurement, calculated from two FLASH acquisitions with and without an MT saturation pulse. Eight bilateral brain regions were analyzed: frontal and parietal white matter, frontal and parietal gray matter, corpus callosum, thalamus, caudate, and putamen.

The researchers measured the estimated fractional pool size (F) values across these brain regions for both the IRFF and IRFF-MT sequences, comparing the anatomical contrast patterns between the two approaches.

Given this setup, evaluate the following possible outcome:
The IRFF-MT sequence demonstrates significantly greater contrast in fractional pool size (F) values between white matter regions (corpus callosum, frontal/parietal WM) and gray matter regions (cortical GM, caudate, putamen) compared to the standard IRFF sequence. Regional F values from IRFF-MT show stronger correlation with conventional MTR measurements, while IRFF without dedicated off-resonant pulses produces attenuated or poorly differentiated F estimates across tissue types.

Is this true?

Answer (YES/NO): NO